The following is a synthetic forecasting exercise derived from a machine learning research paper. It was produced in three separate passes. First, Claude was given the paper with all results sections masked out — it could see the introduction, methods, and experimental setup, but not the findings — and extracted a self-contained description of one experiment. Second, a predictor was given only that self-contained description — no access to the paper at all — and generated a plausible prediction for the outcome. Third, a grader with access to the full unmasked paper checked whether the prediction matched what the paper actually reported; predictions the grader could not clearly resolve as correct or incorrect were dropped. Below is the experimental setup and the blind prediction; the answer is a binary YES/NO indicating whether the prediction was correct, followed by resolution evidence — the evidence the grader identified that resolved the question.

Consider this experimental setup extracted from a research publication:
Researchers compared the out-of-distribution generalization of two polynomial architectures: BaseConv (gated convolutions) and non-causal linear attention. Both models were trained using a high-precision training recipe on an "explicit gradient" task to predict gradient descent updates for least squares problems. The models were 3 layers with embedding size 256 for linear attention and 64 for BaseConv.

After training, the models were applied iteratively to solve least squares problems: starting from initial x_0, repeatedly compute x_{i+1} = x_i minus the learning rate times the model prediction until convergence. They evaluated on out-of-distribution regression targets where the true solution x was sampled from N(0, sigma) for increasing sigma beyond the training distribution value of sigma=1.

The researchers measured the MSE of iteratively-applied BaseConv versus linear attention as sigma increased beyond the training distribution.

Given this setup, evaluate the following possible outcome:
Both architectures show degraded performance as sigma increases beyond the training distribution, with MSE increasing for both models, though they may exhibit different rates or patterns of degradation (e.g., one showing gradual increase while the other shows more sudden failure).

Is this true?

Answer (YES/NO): YES